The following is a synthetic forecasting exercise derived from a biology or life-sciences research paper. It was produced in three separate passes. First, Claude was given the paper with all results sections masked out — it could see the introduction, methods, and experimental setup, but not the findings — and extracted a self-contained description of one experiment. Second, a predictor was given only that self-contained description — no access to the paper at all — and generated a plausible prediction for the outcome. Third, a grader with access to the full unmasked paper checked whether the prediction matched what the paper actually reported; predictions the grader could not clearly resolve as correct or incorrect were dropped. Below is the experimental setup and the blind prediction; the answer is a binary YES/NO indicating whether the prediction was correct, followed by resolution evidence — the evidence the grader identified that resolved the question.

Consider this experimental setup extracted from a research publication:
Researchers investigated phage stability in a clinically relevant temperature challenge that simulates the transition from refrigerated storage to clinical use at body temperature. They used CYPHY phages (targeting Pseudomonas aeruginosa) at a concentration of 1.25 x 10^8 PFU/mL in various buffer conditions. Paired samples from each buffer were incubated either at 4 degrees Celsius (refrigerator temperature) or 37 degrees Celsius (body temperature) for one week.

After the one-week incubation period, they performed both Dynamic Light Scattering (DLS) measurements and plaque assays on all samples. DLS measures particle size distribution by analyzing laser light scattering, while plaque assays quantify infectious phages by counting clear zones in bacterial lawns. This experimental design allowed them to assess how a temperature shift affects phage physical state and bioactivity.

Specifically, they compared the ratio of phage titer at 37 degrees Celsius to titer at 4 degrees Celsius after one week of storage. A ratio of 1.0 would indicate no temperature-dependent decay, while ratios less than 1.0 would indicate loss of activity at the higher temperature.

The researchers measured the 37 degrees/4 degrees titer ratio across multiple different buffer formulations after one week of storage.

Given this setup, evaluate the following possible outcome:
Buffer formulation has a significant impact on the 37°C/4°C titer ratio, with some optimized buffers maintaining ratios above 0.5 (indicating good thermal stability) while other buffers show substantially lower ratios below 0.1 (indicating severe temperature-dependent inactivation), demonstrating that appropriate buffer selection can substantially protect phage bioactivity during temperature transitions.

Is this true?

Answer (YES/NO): YES